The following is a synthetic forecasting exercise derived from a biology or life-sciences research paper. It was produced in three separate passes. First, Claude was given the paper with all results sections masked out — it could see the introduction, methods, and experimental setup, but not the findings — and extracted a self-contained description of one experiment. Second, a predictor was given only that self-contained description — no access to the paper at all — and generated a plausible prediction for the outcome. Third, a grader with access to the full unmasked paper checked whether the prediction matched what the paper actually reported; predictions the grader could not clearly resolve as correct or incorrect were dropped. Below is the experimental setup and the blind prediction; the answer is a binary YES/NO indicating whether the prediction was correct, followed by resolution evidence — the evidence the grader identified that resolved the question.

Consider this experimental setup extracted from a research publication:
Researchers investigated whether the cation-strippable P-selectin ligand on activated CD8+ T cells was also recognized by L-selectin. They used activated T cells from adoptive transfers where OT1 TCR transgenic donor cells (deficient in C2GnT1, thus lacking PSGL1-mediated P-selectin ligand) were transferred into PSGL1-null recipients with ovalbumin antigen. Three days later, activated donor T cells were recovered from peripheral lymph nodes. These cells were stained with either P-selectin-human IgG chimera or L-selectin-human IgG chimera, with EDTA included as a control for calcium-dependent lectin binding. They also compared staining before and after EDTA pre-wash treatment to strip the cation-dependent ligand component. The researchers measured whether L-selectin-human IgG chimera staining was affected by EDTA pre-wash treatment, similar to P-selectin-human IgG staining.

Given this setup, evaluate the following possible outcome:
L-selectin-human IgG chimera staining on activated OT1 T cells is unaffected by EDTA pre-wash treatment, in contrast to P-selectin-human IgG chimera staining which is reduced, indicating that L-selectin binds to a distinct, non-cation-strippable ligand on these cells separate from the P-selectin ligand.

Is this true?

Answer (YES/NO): NO